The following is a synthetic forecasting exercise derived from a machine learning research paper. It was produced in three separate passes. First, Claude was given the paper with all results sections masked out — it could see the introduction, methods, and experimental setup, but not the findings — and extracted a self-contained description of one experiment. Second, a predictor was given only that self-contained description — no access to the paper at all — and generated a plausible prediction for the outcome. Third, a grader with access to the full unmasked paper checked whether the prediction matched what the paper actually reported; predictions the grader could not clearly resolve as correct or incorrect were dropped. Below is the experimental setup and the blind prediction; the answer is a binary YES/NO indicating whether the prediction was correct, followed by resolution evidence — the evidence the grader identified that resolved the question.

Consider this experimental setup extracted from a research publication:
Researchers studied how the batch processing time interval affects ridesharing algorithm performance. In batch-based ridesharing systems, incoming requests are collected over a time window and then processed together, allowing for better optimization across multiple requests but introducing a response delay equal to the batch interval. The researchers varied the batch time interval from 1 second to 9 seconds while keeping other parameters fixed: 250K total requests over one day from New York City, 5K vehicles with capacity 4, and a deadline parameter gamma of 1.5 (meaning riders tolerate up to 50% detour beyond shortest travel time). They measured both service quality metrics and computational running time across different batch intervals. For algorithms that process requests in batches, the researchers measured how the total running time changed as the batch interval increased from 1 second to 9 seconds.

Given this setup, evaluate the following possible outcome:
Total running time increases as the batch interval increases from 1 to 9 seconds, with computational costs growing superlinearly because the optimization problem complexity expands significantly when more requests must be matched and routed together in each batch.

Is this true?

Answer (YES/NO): NO